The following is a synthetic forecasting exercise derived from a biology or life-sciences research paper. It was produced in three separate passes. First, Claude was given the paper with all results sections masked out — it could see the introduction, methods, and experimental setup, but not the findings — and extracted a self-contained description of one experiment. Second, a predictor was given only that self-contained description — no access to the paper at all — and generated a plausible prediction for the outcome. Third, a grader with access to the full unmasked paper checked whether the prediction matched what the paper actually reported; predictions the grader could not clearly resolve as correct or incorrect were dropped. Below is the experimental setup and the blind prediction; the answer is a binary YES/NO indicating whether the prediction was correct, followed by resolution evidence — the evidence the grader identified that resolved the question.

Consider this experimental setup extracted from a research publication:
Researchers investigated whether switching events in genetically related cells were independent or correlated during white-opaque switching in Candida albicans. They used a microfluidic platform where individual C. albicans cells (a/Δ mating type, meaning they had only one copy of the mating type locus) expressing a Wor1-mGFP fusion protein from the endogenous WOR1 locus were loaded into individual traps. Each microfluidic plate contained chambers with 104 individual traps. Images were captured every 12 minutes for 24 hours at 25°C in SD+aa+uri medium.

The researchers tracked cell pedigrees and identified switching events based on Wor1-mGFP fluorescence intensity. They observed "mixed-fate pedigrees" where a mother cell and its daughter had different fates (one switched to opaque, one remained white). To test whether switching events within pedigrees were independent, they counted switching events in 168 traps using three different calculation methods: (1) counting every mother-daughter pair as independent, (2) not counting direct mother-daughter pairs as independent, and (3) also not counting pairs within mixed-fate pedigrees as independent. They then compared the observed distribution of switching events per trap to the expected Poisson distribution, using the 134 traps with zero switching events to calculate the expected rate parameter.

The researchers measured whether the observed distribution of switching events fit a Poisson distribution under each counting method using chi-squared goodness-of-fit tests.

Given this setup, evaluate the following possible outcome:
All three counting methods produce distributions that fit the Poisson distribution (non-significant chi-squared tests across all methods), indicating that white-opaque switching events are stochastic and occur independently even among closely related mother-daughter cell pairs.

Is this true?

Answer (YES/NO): NO